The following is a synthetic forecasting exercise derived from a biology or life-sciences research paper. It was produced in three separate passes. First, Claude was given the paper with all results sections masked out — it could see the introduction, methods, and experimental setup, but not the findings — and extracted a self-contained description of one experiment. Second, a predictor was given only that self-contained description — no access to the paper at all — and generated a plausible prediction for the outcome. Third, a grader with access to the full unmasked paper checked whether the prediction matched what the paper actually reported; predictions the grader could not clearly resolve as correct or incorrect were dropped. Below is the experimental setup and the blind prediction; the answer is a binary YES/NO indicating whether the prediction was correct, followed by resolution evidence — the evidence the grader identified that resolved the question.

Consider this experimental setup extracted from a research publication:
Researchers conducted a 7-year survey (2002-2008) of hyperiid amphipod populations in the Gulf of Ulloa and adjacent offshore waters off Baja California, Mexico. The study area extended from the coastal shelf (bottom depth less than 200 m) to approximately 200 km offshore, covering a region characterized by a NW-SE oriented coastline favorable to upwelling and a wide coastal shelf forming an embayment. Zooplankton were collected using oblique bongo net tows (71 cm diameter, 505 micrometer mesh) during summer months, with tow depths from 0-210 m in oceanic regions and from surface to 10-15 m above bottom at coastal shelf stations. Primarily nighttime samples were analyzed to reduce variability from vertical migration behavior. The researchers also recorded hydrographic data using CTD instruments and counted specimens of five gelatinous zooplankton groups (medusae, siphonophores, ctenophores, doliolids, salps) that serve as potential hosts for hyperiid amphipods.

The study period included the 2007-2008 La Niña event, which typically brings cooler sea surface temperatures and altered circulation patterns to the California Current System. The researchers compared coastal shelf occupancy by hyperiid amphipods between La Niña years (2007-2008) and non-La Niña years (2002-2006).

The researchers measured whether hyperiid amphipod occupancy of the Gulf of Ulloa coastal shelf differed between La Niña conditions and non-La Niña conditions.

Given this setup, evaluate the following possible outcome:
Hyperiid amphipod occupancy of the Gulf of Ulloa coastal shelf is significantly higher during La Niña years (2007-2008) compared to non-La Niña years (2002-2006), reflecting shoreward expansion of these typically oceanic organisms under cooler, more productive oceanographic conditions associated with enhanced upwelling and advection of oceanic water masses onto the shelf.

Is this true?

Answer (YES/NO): NO